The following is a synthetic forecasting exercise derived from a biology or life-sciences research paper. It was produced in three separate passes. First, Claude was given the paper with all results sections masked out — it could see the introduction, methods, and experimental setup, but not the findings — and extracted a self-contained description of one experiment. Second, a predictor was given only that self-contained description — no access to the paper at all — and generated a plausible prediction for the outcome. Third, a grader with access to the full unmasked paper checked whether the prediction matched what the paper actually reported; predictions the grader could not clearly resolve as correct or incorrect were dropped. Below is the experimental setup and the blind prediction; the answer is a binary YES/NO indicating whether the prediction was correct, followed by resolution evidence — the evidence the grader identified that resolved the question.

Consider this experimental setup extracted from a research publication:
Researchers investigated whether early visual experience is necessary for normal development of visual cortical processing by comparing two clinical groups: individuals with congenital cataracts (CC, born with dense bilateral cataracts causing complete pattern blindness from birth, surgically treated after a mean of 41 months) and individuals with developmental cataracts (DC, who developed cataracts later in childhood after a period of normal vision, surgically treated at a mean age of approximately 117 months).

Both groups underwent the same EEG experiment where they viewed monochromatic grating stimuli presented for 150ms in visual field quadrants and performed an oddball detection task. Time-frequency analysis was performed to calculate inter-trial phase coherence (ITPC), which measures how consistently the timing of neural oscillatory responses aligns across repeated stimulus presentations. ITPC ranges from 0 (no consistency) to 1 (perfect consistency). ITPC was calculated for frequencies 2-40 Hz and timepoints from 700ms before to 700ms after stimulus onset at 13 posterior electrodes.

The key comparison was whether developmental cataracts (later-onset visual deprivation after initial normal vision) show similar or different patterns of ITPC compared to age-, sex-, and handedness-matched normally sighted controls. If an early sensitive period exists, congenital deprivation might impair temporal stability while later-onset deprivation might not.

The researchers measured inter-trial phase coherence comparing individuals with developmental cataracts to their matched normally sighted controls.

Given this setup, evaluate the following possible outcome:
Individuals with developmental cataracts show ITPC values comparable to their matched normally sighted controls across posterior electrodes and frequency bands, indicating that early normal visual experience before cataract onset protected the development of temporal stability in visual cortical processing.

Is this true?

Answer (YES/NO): YES